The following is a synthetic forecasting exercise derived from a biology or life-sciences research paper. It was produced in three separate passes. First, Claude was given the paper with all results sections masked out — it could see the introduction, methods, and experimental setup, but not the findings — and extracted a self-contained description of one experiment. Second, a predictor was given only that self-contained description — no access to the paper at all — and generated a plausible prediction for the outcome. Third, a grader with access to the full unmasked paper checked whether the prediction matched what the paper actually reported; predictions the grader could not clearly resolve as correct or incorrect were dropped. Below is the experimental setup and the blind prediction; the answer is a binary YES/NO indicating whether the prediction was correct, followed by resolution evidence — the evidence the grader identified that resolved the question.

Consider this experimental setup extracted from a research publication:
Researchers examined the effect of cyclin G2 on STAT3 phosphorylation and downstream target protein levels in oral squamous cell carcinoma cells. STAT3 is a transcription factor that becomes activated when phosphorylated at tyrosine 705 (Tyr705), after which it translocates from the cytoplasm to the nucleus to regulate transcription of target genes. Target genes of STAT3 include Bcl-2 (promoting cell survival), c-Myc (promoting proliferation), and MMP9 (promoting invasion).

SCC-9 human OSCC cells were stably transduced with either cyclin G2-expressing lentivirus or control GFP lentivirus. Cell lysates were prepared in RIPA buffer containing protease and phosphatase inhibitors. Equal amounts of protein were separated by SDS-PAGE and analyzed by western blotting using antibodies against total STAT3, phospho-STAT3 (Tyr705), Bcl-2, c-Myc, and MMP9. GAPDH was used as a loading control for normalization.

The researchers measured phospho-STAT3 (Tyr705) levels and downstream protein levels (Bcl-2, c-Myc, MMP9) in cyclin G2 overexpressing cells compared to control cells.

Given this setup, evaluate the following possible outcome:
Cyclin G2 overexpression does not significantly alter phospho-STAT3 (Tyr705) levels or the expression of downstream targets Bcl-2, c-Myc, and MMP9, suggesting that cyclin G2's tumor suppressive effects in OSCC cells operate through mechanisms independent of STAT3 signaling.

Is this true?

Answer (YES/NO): NO